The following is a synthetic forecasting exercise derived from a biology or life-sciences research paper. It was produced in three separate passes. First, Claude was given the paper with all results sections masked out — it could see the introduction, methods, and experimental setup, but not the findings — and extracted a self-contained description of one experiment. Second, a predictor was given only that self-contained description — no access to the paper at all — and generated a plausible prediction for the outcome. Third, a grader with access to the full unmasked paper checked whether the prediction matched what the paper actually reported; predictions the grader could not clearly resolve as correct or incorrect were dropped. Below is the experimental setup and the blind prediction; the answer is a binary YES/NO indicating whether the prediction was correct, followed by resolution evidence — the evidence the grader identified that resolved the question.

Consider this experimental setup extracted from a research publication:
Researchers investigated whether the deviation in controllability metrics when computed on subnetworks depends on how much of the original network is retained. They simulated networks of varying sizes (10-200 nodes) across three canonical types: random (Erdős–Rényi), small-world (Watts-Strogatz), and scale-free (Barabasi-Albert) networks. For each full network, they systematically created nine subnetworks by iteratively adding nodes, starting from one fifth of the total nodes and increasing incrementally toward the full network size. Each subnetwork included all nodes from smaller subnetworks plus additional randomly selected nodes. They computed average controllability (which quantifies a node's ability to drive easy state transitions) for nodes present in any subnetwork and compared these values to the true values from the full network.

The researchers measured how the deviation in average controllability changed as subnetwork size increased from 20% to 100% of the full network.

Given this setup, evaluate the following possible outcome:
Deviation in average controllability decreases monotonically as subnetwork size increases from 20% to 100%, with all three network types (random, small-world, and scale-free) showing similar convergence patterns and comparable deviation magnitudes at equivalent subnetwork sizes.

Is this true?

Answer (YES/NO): NO